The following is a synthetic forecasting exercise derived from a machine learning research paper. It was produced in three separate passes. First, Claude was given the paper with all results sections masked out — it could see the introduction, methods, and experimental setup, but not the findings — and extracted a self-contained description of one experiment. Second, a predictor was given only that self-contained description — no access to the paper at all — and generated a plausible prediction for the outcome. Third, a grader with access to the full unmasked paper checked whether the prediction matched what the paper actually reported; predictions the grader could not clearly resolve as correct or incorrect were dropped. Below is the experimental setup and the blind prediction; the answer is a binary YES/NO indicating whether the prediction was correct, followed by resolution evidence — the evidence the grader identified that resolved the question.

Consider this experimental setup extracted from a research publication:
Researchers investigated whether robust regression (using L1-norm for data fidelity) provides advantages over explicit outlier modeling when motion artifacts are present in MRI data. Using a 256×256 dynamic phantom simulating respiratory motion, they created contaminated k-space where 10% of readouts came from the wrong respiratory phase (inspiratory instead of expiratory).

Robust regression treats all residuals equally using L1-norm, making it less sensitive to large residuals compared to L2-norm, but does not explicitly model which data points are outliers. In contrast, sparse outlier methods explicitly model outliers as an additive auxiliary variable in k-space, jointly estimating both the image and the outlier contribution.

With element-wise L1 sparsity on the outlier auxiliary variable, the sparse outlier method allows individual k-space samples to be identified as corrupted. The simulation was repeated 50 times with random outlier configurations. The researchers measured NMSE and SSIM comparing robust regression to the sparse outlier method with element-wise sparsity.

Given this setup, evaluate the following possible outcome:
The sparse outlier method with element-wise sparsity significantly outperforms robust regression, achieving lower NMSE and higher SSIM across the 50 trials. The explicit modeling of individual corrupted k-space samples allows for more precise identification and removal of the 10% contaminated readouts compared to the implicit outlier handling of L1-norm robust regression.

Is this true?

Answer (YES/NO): NO